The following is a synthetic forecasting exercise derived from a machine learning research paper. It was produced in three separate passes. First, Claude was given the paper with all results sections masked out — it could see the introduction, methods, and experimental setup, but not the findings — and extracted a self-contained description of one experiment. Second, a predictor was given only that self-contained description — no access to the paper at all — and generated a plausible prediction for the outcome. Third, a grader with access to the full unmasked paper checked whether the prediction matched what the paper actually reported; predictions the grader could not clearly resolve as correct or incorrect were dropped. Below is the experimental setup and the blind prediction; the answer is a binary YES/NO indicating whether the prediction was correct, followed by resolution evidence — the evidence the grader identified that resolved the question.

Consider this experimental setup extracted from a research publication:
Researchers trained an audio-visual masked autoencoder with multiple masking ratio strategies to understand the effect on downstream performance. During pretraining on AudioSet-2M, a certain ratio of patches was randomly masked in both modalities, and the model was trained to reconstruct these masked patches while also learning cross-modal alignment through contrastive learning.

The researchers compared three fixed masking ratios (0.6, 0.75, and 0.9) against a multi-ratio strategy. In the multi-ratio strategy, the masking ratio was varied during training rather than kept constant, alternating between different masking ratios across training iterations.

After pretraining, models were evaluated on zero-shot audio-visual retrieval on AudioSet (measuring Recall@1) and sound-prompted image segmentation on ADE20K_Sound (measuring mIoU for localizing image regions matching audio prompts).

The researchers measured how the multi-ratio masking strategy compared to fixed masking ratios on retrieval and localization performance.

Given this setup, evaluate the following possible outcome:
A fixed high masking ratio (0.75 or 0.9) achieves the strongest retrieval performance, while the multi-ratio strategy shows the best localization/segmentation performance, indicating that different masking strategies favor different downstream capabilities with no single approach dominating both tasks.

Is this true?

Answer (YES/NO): NO